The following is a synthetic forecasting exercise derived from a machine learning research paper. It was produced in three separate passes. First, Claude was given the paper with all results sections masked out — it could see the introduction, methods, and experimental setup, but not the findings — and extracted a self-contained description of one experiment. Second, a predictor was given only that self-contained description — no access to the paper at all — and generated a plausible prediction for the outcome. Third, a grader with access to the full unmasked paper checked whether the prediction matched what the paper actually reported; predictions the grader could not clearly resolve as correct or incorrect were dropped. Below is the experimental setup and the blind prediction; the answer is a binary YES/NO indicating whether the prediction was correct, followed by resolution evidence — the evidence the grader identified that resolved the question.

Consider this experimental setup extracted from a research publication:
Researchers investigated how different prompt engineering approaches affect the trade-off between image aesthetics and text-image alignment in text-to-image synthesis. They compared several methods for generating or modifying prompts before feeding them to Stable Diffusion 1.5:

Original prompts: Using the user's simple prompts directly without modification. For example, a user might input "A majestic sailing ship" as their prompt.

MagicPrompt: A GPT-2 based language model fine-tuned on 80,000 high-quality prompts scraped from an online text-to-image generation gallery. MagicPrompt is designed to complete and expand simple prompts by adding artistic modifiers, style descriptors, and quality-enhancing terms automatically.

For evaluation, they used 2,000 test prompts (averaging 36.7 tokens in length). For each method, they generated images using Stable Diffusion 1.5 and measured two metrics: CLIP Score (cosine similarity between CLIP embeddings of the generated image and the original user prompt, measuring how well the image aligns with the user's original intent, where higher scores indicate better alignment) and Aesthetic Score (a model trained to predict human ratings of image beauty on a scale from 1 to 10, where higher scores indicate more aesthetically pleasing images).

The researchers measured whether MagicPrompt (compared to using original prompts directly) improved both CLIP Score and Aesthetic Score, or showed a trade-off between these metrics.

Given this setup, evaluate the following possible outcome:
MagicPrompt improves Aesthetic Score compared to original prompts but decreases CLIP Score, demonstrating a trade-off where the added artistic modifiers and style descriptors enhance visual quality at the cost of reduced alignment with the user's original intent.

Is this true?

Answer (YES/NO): YES